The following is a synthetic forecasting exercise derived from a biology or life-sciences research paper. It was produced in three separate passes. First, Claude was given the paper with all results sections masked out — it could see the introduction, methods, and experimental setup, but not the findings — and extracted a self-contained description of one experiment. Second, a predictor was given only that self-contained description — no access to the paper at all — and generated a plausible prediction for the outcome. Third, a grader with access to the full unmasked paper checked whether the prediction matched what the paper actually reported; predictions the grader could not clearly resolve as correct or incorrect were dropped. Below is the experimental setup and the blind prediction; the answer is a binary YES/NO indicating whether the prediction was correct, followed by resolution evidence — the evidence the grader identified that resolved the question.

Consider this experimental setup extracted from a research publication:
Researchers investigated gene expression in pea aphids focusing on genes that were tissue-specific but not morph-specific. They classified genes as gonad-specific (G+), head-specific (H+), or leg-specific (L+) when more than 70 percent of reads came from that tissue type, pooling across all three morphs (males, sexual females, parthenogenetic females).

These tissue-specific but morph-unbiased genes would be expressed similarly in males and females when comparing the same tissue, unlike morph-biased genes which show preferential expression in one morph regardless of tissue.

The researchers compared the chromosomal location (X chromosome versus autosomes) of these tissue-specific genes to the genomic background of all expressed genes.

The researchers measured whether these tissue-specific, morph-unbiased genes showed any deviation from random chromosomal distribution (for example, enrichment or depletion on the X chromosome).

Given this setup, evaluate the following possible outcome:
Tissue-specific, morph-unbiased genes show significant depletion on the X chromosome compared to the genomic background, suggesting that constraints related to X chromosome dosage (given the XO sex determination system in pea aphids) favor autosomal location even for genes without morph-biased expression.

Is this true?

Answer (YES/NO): NO